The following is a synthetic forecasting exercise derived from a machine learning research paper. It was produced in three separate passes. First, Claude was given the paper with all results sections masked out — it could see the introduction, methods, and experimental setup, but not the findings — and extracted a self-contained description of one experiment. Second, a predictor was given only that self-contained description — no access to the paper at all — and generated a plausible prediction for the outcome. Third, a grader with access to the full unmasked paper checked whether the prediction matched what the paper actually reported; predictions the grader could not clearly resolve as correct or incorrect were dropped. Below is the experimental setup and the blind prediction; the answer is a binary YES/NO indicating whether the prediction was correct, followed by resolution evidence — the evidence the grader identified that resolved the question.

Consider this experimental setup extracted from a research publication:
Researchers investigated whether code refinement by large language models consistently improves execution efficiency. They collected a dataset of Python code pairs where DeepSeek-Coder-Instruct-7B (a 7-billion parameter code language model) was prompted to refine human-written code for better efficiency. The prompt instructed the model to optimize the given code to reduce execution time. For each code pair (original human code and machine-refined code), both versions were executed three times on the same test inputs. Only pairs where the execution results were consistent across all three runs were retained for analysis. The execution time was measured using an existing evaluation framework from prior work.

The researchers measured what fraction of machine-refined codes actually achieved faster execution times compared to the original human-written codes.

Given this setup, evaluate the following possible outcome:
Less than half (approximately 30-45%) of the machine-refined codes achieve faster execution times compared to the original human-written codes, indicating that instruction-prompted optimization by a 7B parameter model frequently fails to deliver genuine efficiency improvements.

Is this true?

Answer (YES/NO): NO